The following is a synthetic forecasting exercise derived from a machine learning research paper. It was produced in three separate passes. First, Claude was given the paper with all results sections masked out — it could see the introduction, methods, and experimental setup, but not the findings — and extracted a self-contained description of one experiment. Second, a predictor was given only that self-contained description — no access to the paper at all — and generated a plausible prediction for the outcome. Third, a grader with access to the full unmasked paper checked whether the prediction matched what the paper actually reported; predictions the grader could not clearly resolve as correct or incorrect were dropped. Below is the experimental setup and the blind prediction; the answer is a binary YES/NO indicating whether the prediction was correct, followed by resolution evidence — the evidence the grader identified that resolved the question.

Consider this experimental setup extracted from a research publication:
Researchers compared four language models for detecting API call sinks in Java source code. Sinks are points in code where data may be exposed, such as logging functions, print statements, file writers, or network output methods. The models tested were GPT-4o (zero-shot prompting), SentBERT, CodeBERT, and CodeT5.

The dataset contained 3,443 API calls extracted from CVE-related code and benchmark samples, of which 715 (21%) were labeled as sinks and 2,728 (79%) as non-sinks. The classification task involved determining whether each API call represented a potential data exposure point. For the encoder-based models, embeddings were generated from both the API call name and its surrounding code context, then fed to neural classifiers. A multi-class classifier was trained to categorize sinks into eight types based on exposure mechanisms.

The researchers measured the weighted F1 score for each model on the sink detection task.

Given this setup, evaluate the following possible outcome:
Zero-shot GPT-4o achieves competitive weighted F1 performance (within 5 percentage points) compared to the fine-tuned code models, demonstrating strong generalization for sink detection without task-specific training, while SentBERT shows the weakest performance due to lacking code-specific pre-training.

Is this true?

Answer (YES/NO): NO